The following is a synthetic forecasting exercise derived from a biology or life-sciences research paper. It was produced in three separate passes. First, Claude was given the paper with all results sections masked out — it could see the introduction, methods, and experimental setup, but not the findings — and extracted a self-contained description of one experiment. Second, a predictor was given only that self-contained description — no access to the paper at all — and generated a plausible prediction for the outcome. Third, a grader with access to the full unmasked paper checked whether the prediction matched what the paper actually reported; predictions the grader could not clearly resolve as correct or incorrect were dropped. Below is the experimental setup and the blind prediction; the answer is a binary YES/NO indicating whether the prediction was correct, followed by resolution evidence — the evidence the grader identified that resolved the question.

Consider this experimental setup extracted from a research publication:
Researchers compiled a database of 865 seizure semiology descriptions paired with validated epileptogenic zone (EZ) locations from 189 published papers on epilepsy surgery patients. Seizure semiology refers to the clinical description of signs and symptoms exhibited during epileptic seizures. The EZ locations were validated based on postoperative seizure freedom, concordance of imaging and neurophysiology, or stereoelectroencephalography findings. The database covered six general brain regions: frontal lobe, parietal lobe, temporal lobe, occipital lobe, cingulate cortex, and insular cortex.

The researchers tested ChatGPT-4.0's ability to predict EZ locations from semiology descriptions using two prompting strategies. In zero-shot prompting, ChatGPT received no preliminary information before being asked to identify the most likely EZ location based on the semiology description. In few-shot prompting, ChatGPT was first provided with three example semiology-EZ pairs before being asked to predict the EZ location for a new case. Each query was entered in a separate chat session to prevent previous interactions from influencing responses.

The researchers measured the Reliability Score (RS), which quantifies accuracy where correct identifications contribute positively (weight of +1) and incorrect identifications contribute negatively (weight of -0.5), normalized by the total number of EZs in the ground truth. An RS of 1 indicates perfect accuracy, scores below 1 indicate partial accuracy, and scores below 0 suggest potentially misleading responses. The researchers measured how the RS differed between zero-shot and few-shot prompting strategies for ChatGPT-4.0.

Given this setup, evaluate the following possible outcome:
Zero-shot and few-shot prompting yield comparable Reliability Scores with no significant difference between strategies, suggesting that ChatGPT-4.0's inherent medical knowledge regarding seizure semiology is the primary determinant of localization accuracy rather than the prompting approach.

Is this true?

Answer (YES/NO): YES